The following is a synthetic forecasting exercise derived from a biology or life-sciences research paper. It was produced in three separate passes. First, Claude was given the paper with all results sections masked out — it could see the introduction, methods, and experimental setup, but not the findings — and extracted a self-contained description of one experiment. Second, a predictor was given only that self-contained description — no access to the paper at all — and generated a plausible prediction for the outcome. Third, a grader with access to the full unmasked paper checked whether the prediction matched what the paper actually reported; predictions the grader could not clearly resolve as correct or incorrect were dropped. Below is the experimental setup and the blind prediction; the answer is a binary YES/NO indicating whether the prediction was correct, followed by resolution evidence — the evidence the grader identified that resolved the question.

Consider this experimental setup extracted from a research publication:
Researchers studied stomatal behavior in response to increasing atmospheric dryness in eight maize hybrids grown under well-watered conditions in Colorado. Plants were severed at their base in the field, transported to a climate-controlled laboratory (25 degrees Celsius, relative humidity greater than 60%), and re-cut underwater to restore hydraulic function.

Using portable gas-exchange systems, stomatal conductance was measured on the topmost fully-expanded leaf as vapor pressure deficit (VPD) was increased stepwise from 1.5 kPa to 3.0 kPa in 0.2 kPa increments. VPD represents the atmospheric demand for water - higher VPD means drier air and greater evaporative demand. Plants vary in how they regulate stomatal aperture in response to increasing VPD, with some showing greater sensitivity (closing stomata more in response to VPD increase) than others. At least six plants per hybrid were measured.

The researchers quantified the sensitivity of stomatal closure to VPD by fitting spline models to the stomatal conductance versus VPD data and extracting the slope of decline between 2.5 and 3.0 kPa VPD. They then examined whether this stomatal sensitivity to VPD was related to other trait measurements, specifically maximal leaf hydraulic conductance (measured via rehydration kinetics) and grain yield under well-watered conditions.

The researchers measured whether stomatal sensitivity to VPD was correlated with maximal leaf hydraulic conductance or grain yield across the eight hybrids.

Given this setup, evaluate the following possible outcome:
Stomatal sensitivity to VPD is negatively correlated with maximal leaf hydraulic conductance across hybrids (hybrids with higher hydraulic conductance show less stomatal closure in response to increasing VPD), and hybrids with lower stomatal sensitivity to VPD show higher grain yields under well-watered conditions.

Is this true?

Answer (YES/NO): NO